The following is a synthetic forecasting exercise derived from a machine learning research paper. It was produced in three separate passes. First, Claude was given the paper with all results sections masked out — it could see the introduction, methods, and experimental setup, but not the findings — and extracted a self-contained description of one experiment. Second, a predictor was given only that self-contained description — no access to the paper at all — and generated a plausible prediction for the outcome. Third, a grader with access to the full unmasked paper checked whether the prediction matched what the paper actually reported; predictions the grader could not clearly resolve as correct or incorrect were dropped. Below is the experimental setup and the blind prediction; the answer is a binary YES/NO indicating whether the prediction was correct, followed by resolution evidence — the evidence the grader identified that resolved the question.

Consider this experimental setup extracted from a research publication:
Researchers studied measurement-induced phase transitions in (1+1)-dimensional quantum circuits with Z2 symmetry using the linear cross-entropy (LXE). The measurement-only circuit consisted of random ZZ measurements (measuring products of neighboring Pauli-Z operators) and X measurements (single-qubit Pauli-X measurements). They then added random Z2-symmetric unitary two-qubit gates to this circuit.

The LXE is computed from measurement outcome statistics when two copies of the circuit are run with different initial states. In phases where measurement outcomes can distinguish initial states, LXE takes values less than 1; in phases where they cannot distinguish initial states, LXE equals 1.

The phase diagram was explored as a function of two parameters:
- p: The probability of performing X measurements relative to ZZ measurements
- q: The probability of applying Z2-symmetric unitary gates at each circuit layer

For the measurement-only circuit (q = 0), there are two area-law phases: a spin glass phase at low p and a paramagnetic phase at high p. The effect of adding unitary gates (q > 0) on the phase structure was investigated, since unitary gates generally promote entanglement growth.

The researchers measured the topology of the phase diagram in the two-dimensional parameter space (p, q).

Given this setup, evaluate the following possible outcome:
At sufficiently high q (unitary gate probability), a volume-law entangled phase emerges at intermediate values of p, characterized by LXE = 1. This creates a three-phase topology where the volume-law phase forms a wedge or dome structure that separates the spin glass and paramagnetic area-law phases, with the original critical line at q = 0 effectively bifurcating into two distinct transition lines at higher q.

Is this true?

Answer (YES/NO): YES